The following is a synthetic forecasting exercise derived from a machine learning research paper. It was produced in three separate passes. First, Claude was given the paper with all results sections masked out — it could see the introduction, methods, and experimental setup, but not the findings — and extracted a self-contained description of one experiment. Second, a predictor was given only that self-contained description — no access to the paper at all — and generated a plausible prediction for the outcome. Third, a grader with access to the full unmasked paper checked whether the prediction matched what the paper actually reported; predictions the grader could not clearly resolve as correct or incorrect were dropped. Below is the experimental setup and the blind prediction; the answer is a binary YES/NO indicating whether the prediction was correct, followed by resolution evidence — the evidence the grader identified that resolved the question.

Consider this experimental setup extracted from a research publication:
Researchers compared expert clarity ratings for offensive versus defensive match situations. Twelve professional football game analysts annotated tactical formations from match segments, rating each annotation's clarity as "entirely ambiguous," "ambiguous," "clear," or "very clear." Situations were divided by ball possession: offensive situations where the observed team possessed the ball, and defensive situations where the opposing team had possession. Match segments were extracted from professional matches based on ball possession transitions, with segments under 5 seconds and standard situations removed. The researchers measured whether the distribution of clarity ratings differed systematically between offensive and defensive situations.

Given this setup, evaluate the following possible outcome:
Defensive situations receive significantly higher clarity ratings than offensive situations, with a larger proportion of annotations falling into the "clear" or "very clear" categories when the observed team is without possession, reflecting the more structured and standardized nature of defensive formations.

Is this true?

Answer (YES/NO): YES